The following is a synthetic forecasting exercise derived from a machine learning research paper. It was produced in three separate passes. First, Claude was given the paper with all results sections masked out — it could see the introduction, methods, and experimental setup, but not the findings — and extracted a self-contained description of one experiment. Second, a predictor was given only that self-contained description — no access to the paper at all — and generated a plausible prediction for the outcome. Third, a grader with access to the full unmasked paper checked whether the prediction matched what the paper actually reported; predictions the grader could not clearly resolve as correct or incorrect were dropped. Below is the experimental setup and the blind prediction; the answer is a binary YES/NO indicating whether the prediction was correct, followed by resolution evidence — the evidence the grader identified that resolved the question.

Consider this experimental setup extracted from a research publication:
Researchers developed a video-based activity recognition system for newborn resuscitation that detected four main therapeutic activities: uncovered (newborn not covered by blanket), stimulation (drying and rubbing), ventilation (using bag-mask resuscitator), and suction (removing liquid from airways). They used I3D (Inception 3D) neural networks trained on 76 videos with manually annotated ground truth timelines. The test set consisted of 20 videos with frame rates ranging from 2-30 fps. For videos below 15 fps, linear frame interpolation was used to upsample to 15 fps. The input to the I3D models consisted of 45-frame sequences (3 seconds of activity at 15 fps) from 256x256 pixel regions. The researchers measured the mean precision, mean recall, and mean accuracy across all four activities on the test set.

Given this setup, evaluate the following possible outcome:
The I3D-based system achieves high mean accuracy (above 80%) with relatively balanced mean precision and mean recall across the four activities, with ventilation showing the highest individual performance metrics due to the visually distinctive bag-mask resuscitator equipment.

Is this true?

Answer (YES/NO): YES